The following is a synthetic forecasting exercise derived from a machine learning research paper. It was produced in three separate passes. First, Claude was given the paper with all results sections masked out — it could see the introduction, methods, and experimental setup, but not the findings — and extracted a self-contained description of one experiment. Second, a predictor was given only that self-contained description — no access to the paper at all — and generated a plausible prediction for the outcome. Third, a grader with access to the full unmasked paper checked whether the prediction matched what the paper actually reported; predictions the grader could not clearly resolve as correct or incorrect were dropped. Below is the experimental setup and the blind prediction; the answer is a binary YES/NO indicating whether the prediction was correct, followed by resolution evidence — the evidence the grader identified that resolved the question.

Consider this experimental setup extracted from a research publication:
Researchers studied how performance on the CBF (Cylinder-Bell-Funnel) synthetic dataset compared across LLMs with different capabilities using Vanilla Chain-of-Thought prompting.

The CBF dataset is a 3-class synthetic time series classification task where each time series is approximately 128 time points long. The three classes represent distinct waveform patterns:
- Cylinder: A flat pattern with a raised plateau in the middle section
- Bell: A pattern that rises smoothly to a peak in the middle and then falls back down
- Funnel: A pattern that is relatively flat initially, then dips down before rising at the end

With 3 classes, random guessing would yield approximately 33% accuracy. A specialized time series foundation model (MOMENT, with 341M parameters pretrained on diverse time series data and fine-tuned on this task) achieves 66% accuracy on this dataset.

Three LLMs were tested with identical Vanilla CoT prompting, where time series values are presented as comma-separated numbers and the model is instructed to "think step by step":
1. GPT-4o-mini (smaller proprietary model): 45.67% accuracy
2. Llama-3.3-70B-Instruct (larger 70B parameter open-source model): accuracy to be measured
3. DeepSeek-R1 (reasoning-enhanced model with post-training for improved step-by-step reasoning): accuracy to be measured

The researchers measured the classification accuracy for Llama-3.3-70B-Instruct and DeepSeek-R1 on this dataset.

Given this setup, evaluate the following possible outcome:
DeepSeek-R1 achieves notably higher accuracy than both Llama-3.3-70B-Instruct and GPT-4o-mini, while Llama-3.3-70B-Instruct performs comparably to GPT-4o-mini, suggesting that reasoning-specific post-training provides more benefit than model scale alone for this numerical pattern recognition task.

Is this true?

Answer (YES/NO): YES